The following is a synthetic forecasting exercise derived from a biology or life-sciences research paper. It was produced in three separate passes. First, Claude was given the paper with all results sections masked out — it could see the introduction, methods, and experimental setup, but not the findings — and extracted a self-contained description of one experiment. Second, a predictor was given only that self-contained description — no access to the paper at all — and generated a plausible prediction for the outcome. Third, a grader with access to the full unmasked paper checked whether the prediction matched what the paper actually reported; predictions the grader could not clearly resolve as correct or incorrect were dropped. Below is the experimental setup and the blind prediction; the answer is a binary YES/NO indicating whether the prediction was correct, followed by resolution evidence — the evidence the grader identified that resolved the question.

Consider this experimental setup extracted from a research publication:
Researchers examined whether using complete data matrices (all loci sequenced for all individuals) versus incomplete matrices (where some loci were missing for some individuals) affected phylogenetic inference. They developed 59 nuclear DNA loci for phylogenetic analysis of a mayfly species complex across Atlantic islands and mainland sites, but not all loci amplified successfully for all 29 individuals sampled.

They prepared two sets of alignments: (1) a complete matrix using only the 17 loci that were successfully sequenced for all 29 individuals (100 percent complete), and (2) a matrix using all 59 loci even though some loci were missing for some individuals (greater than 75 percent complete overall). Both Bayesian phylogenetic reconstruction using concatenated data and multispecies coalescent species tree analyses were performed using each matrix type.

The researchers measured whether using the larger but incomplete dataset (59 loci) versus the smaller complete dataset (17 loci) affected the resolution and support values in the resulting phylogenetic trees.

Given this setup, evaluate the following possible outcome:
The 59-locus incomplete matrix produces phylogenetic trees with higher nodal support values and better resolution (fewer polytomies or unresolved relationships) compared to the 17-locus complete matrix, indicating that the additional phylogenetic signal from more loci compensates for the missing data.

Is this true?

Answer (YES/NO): YES